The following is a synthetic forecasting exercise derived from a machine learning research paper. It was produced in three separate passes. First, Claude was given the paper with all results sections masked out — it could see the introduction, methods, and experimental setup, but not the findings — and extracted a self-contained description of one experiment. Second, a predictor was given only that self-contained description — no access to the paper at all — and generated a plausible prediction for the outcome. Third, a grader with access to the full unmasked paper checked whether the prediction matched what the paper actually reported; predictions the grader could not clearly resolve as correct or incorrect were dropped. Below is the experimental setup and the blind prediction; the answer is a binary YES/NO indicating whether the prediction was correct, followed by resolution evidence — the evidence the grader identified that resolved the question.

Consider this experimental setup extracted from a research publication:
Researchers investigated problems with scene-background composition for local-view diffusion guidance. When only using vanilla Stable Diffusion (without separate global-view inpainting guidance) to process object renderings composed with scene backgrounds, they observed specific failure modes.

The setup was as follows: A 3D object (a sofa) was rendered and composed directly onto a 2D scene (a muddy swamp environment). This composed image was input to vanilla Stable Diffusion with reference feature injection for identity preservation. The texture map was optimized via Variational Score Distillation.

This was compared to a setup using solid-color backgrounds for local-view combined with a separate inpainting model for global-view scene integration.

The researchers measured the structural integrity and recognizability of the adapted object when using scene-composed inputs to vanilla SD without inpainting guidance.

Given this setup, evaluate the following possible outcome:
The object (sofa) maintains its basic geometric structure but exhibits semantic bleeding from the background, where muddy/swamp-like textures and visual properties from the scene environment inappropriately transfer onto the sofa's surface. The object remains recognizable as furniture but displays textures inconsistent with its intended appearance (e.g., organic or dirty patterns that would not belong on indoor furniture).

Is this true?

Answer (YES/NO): NO